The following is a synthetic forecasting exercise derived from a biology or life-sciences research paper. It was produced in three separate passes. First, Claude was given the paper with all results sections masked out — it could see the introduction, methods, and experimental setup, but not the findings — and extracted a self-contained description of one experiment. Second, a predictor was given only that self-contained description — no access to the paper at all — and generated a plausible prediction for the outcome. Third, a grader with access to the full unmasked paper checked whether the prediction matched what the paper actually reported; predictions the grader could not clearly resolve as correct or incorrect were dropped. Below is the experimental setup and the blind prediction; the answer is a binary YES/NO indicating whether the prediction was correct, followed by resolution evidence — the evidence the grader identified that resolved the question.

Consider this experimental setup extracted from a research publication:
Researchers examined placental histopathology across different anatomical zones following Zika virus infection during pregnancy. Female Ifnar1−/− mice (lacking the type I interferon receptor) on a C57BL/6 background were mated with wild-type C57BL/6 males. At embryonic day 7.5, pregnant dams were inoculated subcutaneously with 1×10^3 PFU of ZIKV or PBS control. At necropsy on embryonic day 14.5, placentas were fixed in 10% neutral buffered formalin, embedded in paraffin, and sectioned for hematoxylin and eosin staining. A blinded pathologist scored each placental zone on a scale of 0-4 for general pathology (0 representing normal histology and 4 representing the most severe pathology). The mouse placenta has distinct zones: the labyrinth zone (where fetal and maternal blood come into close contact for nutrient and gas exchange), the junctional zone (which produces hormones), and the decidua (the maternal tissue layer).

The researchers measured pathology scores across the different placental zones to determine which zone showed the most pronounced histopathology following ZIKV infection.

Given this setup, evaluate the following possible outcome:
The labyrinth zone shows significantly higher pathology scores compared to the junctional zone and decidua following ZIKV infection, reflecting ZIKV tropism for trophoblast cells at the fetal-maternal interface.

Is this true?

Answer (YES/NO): YES